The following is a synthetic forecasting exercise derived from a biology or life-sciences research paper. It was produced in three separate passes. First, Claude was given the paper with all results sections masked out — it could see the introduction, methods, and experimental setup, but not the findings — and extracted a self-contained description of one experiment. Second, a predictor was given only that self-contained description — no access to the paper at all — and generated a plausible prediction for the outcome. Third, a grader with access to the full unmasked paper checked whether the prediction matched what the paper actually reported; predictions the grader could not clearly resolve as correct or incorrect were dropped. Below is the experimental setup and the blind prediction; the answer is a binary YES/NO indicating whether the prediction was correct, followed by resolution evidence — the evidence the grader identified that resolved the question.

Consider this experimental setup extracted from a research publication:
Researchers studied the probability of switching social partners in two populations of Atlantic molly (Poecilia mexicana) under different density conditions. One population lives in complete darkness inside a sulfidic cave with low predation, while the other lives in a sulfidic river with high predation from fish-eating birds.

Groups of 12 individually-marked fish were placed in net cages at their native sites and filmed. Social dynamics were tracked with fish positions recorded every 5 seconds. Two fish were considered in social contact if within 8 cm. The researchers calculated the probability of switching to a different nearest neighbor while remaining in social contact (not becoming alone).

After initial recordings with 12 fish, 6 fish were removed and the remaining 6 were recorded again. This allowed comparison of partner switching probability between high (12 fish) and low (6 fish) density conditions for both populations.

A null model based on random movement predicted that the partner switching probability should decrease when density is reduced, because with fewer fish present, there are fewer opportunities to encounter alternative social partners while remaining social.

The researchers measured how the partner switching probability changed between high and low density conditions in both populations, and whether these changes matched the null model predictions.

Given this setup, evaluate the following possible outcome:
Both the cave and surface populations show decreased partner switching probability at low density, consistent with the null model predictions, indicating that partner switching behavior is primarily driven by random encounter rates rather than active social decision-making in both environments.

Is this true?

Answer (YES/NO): NO